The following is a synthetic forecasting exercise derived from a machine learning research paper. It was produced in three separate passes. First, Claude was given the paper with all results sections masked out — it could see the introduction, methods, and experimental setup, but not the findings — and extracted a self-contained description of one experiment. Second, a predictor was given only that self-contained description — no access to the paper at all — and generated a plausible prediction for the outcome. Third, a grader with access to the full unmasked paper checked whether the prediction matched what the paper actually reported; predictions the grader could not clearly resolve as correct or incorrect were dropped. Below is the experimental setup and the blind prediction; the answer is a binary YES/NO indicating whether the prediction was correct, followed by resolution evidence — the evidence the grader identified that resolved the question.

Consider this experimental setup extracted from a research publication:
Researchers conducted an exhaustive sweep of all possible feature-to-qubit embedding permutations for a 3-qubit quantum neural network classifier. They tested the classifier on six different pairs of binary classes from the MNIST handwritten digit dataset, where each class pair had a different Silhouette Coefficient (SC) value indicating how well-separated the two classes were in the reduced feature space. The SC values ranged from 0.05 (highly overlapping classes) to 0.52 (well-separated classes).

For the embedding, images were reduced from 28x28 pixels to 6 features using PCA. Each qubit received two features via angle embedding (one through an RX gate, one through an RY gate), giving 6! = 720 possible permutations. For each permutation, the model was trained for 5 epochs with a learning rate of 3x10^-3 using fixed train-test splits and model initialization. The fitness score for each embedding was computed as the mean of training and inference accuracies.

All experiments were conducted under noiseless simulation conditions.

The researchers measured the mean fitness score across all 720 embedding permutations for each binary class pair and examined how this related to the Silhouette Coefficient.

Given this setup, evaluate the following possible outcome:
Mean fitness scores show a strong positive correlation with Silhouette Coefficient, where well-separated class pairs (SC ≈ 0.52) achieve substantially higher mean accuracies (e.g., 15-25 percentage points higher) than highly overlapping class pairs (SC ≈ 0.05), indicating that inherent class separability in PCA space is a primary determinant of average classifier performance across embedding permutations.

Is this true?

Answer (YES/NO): YES